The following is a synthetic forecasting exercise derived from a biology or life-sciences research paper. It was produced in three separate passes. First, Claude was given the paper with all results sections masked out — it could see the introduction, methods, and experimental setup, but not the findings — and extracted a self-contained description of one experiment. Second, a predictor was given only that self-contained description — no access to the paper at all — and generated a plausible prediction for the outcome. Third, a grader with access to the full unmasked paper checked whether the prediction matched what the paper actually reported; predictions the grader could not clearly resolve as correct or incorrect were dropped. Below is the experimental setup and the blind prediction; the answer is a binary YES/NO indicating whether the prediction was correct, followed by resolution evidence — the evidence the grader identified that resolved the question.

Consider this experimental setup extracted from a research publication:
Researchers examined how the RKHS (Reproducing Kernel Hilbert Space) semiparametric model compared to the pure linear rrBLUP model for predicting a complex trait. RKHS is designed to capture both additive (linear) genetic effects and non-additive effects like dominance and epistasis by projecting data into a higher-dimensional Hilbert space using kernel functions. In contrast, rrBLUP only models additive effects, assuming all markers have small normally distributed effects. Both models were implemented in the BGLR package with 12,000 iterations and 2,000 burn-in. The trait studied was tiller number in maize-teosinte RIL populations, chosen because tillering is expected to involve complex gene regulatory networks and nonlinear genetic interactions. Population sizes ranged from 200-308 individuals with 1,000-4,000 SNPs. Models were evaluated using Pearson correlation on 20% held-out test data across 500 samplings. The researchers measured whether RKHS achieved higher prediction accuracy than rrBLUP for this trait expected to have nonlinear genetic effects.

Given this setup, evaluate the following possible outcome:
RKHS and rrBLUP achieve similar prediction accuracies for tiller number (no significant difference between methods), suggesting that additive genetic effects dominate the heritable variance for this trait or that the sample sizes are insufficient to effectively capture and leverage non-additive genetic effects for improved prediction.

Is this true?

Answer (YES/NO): NO